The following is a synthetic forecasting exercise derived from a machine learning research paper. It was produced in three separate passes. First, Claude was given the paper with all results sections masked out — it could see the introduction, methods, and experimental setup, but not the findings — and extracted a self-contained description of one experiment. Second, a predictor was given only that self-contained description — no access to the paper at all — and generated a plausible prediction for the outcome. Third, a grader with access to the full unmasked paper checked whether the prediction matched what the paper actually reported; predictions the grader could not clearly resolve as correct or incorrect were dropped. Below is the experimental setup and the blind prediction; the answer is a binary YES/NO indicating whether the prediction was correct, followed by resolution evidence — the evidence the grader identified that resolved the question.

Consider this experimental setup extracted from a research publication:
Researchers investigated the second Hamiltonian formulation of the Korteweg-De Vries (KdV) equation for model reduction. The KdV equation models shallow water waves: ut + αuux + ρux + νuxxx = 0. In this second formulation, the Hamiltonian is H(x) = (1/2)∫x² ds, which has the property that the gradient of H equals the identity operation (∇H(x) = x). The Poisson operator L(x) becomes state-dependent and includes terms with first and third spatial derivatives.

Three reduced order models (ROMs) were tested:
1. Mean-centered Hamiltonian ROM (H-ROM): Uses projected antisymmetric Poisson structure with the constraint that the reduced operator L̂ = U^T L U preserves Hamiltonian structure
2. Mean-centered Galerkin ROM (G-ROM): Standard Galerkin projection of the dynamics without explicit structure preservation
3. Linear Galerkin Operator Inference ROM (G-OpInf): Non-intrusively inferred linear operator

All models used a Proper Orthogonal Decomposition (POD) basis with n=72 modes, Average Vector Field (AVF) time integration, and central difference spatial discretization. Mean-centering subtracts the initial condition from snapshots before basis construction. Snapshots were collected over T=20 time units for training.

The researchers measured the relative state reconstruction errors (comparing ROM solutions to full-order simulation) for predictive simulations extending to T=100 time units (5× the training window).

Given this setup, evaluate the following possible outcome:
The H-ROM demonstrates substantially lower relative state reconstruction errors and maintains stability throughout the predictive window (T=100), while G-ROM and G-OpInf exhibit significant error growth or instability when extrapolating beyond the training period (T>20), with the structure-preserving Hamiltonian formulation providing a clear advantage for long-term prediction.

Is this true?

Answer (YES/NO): NO